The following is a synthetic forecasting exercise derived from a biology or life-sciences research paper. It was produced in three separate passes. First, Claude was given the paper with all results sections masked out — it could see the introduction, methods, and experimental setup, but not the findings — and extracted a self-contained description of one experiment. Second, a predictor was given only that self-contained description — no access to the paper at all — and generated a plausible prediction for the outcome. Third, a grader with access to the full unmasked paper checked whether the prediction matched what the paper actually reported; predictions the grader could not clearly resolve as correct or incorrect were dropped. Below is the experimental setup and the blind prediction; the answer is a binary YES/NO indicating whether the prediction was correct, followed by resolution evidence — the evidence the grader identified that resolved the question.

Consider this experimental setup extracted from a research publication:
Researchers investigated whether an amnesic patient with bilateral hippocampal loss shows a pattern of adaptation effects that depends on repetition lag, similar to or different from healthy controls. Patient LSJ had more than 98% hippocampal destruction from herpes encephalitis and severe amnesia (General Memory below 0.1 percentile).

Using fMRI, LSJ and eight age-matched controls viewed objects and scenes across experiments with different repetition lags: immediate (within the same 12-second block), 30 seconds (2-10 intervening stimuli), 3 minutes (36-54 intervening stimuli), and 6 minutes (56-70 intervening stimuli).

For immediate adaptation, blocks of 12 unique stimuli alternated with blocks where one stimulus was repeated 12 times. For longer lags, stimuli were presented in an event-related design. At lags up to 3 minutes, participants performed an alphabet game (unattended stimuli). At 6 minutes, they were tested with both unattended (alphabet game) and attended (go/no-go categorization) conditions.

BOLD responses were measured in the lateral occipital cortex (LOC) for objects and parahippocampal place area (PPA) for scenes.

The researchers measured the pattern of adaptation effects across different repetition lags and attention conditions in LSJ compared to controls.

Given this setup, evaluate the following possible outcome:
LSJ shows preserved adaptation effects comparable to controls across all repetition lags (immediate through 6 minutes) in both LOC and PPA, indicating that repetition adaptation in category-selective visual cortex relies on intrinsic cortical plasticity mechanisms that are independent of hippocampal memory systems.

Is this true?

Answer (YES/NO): NO